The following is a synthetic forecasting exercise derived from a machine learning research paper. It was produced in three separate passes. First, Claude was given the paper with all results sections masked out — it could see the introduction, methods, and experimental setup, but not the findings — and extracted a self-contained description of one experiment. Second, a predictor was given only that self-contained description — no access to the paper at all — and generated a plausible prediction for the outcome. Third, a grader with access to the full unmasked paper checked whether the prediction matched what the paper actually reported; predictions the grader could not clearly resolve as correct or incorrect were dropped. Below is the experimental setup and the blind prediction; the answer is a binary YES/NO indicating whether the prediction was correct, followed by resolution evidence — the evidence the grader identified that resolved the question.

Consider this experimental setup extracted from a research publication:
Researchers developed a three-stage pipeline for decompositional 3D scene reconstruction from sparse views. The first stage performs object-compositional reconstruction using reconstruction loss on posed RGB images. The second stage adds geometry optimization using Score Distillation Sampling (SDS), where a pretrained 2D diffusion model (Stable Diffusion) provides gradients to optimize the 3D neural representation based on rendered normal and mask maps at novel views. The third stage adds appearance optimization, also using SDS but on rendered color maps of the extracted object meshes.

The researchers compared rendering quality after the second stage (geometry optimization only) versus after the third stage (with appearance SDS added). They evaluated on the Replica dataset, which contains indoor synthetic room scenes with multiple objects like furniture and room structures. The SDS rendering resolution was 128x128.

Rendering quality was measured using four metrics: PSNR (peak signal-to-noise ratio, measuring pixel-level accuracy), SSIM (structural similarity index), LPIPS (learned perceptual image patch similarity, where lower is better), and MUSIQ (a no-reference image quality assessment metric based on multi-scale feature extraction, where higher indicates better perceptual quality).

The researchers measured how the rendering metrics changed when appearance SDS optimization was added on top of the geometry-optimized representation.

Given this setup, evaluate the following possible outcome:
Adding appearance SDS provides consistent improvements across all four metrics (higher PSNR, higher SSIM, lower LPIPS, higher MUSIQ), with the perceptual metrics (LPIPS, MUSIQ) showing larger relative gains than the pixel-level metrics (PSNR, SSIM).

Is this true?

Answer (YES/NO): NO